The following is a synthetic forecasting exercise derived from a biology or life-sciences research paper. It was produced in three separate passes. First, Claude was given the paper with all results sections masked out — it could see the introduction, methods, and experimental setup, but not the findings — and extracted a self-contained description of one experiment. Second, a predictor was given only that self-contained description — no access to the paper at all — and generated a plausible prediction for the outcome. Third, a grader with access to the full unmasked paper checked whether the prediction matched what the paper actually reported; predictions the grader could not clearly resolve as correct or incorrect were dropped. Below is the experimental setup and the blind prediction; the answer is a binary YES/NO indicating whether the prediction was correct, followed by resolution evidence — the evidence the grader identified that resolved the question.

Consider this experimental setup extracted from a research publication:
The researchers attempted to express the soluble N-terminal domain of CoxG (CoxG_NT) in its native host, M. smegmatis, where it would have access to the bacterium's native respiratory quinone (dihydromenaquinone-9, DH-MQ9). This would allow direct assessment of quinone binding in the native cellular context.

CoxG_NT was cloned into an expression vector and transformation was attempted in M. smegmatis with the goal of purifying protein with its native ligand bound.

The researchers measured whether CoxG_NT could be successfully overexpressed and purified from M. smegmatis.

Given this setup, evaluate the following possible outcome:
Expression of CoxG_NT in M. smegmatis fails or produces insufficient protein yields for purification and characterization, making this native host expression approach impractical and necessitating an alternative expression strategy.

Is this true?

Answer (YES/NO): YES